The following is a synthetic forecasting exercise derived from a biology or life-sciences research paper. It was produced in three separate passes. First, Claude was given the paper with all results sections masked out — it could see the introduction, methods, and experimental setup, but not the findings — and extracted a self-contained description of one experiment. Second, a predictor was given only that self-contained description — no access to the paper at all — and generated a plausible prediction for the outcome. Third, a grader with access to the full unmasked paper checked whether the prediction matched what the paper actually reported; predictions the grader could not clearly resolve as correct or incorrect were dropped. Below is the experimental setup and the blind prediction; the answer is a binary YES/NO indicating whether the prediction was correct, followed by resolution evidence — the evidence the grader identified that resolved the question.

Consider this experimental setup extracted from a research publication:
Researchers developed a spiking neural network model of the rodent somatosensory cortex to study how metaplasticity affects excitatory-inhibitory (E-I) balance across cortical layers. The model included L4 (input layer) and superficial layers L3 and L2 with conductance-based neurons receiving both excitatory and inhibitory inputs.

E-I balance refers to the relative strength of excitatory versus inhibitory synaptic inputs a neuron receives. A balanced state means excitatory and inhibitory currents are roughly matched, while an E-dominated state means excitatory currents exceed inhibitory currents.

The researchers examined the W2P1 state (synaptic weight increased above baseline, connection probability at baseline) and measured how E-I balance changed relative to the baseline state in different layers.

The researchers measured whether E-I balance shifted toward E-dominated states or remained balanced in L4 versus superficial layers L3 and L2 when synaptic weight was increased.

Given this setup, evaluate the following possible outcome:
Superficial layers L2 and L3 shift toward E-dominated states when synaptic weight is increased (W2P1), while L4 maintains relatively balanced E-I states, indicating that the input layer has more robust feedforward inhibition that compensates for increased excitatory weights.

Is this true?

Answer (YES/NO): NO